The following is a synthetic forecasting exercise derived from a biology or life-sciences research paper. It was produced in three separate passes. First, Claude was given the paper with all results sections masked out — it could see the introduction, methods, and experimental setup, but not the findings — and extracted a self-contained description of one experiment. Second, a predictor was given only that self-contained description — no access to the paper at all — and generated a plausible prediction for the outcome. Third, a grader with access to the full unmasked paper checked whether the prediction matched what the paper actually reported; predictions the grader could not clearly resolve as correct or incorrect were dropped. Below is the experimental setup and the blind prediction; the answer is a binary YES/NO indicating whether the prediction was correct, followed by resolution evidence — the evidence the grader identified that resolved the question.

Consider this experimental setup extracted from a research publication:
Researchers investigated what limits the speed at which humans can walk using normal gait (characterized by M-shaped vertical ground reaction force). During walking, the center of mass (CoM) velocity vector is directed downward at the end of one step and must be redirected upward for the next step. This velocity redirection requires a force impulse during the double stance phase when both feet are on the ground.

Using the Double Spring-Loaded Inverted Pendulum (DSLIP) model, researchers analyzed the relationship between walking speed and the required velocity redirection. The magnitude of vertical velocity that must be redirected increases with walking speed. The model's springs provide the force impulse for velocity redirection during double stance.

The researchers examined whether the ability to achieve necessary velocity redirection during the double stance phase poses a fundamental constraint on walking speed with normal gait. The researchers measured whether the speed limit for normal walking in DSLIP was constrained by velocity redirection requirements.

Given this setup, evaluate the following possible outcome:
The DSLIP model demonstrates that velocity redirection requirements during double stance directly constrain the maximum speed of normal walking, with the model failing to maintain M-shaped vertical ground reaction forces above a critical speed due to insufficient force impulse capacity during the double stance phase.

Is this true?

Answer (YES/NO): YES